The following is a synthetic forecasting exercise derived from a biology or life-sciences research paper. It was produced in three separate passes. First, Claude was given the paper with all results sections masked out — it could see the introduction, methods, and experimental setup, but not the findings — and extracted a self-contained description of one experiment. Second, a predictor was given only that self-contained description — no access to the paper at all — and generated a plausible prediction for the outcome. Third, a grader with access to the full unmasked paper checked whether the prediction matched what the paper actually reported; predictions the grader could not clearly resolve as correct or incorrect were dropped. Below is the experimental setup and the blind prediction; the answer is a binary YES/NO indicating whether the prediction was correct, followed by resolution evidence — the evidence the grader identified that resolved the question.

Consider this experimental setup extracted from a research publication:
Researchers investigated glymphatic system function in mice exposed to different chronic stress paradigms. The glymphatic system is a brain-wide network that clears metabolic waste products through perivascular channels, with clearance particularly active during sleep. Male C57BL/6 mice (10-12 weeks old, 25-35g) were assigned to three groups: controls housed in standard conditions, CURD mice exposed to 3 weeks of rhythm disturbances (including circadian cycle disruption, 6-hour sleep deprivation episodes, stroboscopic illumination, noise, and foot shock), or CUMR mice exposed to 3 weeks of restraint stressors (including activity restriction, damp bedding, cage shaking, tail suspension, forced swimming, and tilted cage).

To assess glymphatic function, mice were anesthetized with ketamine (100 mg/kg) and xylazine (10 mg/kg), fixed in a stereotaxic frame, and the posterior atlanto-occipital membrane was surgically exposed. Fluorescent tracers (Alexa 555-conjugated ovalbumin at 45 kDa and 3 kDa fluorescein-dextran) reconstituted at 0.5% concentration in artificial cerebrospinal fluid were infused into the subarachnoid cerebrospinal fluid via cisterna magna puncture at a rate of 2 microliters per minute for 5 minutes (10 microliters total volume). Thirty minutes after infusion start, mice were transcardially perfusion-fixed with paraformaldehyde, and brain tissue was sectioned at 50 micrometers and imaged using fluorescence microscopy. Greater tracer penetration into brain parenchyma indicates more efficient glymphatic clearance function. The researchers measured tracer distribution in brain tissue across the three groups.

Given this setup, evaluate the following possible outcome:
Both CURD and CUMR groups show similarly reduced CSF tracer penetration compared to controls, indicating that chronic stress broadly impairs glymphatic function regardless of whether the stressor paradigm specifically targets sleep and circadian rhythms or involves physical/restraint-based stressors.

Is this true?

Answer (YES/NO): NO